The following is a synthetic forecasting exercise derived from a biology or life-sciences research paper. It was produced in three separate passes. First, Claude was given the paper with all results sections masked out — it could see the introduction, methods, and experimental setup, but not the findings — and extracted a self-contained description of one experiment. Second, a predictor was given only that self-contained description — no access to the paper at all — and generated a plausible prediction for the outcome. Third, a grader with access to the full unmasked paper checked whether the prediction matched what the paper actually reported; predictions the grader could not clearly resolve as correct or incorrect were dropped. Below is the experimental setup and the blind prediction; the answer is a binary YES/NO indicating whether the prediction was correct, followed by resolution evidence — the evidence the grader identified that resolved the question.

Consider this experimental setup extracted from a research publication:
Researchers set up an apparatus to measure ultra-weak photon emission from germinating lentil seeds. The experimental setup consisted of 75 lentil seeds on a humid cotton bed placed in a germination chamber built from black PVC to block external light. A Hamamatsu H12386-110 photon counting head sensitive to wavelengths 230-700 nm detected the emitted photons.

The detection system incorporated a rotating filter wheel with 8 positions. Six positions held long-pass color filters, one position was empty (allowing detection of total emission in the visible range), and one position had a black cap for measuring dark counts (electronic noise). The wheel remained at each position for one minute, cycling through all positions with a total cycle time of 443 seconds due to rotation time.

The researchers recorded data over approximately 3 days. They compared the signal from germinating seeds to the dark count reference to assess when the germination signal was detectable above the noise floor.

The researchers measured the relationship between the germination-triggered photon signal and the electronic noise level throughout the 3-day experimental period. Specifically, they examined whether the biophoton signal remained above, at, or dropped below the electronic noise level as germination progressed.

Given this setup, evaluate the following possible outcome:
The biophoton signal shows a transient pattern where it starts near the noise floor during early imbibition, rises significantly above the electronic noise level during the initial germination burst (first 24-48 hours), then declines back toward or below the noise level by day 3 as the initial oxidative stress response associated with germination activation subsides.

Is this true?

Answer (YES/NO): NO